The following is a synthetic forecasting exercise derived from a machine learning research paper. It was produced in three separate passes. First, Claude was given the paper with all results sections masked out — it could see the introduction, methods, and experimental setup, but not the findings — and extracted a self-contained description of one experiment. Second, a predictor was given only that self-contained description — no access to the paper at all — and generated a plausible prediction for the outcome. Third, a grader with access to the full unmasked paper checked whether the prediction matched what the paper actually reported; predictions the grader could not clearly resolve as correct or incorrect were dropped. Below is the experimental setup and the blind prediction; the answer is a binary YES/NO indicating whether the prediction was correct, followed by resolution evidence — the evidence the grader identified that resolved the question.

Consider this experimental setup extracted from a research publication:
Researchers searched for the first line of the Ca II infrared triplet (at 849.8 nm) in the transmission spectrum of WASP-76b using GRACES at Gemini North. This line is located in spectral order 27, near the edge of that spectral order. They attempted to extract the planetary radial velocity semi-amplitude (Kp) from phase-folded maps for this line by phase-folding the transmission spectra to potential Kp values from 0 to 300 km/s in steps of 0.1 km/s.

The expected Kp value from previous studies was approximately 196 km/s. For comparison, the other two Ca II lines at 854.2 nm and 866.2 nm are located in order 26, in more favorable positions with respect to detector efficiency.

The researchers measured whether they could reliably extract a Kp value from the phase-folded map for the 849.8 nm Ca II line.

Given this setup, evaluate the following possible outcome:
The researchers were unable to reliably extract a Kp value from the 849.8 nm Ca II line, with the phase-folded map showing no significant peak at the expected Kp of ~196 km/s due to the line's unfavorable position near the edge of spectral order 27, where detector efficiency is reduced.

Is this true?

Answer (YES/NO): NO